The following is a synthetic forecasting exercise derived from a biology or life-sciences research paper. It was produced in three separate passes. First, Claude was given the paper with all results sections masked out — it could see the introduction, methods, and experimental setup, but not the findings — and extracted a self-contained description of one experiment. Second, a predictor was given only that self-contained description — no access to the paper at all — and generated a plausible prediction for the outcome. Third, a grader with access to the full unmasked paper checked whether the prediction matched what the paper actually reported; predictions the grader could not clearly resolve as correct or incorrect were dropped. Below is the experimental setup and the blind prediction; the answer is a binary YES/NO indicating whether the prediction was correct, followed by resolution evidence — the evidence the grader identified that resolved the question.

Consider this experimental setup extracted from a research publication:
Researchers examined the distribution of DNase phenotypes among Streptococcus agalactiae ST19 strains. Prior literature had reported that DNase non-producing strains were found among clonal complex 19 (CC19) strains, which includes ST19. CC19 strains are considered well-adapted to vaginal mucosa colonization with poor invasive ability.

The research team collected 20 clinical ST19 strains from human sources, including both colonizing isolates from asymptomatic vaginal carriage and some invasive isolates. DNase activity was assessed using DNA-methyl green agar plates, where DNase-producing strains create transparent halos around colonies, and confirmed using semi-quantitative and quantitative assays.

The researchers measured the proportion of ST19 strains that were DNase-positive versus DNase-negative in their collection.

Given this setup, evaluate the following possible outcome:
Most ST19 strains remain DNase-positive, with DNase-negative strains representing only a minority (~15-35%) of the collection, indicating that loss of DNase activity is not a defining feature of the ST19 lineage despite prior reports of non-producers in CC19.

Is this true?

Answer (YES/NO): NO